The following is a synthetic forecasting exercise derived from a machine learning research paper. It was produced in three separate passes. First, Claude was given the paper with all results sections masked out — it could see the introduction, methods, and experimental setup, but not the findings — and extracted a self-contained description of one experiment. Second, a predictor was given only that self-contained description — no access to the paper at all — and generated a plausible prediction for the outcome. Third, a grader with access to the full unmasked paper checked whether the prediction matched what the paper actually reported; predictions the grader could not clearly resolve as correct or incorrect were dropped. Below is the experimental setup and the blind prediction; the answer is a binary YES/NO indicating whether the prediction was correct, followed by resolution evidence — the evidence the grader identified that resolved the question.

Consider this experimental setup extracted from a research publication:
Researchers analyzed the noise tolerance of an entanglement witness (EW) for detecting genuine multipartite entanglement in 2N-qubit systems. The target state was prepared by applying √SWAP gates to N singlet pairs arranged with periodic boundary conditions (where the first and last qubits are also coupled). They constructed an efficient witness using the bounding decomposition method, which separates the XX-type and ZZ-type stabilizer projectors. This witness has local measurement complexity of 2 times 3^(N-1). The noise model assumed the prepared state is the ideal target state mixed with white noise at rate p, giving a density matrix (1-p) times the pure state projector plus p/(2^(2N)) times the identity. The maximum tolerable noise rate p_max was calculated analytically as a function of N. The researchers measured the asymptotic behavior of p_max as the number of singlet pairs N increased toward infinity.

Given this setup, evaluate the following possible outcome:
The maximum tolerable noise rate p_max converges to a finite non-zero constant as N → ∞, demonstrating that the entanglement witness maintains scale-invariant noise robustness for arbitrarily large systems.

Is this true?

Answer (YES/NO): YES